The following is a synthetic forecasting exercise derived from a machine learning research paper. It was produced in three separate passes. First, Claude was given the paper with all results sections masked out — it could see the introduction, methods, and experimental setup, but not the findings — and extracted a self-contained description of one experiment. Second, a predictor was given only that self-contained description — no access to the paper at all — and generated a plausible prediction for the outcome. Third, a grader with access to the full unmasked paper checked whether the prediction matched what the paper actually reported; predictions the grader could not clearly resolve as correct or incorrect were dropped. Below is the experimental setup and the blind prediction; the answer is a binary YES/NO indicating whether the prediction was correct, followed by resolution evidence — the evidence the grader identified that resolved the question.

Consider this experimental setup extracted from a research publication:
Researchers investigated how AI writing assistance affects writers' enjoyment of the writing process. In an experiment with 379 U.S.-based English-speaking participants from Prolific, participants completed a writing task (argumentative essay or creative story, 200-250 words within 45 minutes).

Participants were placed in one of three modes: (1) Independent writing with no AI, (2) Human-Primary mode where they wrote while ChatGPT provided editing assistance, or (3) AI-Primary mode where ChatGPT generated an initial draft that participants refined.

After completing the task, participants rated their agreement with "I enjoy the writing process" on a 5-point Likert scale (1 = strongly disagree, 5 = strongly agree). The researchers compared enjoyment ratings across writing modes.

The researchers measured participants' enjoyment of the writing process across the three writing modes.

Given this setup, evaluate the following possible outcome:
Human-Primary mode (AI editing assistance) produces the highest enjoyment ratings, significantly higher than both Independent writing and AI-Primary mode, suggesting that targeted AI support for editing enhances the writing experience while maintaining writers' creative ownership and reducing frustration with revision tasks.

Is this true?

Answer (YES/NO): NO